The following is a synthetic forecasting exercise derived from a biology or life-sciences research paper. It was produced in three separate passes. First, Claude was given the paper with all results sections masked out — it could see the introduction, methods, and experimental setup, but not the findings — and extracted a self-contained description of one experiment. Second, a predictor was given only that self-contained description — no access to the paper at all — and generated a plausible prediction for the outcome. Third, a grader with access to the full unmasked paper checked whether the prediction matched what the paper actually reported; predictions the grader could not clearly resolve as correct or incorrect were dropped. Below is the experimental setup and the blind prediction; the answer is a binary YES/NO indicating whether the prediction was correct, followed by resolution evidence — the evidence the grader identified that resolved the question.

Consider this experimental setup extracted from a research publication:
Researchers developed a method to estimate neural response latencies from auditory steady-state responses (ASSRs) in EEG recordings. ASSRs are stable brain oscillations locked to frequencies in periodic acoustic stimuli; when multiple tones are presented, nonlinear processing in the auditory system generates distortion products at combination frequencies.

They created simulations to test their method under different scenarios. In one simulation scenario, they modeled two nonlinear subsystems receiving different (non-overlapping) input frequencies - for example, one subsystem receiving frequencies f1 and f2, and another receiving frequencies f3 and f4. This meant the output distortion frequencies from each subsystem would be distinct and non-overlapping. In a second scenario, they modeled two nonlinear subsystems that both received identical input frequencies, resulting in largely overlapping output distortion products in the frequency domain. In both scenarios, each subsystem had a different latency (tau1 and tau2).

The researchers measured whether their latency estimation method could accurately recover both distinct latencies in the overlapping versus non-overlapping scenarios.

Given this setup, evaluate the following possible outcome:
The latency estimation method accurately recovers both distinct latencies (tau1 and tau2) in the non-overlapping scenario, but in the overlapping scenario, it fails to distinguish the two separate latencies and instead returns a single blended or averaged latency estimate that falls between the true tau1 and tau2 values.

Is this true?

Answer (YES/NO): YES